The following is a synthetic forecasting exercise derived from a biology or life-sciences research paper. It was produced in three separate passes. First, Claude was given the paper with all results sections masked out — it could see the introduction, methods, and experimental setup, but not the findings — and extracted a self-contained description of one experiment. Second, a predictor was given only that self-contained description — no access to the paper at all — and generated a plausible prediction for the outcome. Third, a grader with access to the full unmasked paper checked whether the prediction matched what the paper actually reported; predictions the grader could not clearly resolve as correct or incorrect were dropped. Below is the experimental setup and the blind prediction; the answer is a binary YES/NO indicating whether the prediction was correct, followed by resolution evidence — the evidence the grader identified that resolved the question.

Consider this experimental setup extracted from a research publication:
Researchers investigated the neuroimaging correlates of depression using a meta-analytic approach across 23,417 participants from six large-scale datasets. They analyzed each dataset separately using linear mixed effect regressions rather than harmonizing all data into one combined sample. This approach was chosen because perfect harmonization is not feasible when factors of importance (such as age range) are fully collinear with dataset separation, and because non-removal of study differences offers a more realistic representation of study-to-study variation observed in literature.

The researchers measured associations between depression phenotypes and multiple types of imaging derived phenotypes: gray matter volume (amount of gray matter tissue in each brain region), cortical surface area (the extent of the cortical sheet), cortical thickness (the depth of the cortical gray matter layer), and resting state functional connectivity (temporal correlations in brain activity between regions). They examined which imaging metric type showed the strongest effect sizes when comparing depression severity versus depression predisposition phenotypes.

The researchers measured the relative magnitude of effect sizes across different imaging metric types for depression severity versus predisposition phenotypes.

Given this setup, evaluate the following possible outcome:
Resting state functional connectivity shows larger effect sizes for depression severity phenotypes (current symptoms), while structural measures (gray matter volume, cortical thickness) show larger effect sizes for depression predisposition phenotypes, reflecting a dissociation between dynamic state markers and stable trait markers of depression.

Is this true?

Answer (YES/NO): NO